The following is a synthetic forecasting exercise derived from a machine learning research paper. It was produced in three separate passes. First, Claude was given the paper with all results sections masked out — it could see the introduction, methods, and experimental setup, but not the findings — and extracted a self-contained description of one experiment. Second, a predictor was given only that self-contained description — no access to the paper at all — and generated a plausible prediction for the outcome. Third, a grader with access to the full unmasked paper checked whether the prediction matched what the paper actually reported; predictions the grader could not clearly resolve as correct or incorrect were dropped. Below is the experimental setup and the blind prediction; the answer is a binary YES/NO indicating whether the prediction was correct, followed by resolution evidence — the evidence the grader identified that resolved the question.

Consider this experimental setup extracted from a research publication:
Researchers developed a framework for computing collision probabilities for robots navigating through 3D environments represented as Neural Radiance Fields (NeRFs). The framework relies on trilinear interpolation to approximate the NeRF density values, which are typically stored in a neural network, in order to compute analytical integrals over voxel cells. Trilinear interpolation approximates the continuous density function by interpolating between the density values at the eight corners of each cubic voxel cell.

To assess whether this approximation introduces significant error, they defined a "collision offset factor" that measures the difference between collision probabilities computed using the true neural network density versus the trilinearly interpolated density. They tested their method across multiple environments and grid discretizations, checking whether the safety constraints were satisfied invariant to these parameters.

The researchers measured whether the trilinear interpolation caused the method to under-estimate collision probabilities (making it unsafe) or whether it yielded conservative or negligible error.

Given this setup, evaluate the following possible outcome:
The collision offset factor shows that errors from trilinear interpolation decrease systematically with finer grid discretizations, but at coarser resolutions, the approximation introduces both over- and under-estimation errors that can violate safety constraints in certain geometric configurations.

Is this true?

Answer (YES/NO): NO